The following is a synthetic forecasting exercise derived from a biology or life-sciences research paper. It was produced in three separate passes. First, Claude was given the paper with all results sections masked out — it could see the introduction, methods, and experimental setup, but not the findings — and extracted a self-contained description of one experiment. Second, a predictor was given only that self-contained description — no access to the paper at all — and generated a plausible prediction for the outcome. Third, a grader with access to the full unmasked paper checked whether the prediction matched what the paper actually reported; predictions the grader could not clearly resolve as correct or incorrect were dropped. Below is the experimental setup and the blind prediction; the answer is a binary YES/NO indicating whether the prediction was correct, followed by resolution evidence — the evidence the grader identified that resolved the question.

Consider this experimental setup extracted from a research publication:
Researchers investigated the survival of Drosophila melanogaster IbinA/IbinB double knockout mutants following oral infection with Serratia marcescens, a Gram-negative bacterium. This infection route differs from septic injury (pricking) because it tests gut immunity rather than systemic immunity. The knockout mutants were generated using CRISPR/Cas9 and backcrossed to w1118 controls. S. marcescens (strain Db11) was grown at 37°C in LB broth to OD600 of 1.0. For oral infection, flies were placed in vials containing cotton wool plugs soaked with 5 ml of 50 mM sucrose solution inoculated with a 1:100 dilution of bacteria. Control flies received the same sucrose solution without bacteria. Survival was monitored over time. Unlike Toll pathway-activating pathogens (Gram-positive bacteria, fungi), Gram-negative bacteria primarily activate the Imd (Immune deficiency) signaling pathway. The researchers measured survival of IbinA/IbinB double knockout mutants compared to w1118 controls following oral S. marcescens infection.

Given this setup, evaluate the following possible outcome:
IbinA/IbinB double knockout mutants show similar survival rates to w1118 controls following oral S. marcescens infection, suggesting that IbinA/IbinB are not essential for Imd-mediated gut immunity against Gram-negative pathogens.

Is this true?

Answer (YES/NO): NO